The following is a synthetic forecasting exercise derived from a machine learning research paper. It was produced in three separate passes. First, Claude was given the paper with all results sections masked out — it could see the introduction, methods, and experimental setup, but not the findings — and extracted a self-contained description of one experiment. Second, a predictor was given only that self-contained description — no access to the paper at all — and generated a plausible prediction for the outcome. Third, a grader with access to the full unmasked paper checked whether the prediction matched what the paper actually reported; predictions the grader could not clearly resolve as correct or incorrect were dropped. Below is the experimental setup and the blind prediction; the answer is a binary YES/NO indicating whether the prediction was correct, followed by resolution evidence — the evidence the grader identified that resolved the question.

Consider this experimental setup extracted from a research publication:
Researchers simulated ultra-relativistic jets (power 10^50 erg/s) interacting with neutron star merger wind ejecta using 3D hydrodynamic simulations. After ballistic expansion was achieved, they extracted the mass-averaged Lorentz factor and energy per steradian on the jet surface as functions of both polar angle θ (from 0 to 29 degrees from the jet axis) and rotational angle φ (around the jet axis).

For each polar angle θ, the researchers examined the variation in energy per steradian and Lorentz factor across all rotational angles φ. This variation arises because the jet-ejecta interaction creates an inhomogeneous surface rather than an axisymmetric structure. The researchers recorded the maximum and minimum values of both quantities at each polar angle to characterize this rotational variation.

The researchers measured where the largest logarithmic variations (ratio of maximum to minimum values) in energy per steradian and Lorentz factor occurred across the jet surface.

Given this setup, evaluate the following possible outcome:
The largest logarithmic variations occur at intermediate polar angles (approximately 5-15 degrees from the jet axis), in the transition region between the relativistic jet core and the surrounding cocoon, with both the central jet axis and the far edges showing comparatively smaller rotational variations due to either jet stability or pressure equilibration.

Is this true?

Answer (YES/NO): NO